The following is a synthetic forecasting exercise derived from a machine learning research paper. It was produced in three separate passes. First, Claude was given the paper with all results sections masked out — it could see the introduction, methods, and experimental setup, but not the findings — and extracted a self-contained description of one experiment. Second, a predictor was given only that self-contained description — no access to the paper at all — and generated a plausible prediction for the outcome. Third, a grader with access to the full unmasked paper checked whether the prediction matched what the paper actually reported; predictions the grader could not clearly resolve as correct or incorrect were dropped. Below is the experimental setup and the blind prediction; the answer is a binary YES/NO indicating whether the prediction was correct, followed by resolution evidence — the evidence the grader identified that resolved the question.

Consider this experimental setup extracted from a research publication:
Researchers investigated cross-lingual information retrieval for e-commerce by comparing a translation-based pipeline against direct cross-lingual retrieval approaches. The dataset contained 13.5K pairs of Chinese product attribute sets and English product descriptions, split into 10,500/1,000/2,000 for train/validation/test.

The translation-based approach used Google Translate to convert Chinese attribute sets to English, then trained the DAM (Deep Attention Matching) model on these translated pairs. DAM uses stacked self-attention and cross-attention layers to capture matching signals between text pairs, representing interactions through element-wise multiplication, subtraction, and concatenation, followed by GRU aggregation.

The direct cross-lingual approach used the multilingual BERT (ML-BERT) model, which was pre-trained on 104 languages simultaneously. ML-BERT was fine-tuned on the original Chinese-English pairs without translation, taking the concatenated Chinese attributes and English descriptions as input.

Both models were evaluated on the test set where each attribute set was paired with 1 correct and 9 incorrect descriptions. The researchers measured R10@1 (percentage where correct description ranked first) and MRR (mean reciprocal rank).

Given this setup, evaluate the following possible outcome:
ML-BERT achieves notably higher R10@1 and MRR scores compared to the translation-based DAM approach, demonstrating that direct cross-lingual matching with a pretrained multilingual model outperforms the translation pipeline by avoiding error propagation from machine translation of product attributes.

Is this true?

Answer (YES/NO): YES